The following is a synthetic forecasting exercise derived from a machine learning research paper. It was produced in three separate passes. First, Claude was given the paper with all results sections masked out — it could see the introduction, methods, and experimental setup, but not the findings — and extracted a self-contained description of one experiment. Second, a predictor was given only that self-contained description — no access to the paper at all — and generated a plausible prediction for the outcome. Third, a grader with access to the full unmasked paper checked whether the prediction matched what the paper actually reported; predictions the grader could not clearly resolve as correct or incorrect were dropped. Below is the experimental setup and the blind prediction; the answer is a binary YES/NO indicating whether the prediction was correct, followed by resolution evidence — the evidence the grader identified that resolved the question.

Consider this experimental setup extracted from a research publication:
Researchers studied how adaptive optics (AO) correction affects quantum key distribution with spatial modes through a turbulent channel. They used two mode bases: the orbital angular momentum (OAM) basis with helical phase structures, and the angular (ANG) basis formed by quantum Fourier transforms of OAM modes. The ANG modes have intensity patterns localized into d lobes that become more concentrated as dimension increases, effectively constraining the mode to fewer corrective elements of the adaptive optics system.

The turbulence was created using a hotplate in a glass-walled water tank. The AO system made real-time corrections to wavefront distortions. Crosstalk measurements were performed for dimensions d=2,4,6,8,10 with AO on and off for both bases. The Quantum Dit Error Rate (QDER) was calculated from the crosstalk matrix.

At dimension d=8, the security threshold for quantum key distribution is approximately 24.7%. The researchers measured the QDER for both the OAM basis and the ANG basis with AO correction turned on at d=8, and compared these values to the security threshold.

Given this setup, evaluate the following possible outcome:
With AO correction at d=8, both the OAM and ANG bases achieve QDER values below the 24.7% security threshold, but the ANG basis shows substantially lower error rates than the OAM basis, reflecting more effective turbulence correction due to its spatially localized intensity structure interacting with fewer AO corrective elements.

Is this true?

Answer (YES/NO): NO